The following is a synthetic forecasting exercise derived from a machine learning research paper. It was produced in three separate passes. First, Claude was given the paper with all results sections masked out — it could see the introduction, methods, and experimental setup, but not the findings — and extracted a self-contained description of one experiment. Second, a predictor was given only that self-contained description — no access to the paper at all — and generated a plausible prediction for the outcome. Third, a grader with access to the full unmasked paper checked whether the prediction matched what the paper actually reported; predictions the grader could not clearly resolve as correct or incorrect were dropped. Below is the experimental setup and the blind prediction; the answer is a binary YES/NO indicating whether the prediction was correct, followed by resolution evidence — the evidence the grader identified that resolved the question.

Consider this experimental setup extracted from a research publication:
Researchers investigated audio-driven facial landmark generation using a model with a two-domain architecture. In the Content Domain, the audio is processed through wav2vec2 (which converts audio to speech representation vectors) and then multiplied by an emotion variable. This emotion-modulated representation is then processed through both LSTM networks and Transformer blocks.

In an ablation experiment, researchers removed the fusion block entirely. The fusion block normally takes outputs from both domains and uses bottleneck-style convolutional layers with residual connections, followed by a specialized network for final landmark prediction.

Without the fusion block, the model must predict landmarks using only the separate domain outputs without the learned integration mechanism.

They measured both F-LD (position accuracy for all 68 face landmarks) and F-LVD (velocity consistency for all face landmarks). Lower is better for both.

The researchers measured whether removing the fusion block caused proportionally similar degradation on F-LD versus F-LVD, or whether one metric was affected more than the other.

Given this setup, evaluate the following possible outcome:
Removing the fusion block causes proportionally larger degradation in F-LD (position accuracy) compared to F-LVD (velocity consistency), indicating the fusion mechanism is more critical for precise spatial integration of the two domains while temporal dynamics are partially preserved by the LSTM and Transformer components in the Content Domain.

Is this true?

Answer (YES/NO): NO